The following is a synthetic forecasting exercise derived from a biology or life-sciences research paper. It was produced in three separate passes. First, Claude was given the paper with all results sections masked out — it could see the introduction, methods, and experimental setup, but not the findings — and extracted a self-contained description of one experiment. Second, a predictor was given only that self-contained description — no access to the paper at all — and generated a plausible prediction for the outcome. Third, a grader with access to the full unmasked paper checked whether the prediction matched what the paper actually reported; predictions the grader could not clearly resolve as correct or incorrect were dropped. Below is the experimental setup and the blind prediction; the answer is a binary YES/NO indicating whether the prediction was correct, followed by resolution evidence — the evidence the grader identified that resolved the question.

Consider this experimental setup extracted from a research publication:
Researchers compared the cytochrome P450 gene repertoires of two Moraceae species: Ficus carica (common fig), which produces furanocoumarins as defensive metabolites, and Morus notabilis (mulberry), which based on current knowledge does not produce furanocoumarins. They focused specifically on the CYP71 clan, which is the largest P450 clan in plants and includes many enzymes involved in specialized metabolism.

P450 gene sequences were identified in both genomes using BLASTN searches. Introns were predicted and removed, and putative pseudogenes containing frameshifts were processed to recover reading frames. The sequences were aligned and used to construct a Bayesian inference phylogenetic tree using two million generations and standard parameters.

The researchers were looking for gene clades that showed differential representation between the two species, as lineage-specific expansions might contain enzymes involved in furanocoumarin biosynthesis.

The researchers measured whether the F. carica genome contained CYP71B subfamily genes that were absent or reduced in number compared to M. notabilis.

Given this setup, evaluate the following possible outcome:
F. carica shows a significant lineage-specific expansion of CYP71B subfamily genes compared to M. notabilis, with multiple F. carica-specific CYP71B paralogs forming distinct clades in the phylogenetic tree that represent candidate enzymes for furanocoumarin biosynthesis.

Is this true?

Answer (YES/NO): YES